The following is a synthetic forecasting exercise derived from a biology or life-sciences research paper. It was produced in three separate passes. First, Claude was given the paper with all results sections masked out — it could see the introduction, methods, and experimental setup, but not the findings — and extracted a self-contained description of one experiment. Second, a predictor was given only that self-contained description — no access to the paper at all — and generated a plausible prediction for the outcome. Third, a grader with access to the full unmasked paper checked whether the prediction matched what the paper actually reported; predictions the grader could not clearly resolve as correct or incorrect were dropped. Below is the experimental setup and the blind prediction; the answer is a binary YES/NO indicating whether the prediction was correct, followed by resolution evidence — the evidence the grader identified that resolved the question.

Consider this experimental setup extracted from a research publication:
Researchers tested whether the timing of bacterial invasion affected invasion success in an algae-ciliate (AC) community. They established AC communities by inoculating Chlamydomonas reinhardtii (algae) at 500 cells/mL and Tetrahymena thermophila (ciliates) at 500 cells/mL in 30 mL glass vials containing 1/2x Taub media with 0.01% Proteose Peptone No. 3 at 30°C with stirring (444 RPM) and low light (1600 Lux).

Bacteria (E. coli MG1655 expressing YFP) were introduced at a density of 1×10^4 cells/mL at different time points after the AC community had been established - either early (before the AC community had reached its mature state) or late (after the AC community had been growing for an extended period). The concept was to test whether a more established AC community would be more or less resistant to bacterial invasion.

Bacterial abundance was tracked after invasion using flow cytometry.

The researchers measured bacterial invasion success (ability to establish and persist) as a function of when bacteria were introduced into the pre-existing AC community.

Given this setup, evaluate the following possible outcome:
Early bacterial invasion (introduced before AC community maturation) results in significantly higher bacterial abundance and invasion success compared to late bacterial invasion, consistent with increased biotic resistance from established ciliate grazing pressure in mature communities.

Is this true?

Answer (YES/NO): NO